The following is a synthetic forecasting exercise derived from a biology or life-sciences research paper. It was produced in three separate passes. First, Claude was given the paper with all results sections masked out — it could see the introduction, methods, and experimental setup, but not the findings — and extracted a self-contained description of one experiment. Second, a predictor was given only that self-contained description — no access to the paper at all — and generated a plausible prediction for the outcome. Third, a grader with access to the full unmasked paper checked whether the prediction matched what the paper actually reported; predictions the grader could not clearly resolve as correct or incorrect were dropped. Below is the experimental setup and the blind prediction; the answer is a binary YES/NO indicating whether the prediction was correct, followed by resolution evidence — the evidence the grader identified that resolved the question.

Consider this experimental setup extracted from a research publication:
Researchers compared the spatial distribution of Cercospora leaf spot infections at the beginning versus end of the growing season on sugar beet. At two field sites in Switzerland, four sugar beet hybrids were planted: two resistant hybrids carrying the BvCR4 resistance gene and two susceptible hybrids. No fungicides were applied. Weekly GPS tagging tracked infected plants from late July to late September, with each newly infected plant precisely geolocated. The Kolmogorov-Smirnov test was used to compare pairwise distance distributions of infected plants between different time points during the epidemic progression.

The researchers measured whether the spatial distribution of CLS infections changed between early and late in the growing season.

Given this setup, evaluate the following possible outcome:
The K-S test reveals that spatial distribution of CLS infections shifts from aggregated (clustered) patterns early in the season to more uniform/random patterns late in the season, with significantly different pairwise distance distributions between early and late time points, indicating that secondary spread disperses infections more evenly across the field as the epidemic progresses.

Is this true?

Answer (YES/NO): NO